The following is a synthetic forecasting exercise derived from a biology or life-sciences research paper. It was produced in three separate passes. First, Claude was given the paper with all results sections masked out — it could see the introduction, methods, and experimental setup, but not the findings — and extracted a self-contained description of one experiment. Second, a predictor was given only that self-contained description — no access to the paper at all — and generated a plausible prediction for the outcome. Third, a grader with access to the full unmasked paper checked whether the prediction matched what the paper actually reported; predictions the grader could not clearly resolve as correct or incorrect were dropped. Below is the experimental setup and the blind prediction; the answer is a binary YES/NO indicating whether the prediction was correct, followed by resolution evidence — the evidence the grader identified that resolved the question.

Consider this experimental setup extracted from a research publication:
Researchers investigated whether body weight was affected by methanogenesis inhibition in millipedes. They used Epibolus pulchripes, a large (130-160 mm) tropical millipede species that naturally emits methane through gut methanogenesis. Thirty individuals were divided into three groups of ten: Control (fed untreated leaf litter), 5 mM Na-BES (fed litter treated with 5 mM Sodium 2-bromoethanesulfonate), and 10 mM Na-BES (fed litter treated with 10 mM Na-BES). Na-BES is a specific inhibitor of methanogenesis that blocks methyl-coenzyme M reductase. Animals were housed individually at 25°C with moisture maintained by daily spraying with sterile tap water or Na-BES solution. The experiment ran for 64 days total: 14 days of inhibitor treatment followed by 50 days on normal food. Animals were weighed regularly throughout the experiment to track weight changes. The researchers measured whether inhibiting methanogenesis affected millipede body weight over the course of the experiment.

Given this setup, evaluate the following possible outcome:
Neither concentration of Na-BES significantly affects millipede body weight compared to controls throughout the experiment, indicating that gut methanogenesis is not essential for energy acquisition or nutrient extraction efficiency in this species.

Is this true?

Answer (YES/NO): YES